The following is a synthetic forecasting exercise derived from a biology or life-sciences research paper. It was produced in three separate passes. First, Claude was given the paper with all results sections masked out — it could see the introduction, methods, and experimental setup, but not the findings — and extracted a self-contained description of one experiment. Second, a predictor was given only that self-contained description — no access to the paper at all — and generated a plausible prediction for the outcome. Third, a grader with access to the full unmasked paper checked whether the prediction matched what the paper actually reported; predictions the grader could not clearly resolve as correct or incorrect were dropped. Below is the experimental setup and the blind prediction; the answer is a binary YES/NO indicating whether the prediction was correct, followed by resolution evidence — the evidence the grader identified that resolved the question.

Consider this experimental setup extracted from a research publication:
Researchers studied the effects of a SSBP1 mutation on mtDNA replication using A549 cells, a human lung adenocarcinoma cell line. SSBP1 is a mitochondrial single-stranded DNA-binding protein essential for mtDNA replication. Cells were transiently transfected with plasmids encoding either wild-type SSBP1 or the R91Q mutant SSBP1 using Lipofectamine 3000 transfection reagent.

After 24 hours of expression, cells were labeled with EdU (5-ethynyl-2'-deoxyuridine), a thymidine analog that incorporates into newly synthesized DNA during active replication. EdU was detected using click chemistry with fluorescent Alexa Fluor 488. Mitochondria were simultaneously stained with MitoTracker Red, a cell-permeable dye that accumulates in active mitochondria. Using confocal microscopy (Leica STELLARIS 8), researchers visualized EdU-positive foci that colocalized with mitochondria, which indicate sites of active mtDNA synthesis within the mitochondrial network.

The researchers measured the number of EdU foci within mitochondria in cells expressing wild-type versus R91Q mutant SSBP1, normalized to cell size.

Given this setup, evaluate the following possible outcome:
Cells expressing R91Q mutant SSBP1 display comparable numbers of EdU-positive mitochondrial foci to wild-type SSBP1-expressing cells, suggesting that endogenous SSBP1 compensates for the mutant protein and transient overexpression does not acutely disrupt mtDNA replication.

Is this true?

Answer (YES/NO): NO